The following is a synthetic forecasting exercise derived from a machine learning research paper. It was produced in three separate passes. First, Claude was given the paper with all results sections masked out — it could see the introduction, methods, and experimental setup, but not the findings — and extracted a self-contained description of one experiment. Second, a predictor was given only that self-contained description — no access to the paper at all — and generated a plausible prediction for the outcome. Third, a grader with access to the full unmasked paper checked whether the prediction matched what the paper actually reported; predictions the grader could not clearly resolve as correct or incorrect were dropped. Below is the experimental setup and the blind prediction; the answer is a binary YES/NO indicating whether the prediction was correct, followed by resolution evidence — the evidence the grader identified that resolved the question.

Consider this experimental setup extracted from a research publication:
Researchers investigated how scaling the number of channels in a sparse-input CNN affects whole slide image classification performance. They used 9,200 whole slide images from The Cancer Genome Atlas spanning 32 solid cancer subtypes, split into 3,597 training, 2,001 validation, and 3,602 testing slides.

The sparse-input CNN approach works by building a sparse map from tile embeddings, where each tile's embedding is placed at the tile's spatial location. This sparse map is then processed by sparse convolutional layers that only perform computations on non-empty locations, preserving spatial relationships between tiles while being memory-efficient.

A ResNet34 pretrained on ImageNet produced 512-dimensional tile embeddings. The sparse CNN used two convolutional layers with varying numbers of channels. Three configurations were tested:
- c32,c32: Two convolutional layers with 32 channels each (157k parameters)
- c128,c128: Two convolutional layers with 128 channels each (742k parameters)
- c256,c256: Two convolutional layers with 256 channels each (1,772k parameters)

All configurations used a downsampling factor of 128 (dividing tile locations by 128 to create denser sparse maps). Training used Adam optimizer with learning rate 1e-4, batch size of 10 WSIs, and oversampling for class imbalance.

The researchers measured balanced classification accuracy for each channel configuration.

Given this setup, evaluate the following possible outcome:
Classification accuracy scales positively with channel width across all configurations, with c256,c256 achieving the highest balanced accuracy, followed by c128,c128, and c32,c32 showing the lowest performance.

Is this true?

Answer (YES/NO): NO